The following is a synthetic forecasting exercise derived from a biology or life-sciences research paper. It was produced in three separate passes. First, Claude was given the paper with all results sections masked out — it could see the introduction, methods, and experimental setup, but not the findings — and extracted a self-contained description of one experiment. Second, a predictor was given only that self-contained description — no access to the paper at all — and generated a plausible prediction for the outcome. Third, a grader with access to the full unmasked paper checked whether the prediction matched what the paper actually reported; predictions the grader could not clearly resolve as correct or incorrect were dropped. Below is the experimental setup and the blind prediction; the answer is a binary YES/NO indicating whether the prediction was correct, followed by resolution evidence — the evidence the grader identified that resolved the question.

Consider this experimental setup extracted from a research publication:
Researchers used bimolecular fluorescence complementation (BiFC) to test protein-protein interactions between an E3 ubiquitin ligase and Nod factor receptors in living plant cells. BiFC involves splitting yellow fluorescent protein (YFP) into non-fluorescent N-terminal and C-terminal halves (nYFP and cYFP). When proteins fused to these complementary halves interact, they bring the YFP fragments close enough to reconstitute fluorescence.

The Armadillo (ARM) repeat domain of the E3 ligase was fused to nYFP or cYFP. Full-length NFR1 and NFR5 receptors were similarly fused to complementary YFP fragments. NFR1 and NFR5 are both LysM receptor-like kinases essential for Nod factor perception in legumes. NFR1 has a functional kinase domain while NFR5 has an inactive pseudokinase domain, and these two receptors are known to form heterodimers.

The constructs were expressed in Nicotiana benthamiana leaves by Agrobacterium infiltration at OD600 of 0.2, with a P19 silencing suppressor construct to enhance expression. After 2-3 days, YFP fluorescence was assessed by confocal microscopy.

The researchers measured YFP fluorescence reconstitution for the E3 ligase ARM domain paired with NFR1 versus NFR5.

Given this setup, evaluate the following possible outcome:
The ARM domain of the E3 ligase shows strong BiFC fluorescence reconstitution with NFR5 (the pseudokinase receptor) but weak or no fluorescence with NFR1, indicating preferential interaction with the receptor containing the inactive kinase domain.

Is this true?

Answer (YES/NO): NO